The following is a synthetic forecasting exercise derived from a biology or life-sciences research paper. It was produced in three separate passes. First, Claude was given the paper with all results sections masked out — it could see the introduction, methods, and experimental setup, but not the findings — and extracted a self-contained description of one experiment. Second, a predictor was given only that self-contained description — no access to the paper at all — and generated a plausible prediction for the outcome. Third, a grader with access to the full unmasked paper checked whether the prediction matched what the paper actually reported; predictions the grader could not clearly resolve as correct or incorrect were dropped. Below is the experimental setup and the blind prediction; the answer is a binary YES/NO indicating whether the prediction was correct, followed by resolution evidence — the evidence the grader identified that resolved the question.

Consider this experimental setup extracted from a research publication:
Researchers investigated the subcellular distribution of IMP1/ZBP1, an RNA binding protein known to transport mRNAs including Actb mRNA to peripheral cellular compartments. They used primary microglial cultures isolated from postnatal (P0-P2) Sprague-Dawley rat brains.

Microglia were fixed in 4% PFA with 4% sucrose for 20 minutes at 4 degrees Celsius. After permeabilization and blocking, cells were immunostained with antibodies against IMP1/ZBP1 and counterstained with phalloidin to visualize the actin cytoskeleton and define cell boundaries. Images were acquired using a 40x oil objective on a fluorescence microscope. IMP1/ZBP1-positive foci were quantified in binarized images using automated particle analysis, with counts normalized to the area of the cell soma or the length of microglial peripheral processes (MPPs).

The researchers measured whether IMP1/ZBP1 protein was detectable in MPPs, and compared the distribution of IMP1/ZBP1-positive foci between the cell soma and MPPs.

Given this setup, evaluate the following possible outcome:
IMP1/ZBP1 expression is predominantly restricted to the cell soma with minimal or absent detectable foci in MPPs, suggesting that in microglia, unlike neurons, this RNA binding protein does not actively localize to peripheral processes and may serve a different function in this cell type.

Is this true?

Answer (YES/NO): NO